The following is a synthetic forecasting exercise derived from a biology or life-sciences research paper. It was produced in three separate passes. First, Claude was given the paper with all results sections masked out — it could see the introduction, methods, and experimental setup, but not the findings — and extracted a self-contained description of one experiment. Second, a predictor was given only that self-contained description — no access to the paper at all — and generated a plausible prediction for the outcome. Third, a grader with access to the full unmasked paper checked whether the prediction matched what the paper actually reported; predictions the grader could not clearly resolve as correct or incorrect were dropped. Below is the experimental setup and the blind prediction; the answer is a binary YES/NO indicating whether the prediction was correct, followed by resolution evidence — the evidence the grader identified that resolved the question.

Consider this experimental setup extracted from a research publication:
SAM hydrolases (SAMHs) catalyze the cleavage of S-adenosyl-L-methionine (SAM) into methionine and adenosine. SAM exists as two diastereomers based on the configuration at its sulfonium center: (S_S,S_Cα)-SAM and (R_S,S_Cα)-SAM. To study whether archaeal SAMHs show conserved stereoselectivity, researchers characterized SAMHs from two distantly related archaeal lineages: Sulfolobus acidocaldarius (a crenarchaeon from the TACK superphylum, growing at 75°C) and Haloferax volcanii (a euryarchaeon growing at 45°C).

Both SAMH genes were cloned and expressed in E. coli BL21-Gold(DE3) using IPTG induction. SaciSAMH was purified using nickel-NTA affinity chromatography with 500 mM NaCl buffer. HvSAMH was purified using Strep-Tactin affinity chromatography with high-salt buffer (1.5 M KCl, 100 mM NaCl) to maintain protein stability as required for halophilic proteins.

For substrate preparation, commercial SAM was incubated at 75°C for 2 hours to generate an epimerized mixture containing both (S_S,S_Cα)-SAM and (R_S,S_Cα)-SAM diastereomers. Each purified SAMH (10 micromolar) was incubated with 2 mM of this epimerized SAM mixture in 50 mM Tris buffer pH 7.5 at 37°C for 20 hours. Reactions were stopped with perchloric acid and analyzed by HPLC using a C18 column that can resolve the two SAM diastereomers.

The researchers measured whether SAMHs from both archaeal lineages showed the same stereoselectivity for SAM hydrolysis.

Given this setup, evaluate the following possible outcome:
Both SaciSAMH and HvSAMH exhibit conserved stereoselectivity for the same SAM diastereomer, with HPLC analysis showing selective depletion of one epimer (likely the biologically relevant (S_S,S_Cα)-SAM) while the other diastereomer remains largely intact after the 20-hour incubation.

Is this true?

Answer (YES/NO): NO